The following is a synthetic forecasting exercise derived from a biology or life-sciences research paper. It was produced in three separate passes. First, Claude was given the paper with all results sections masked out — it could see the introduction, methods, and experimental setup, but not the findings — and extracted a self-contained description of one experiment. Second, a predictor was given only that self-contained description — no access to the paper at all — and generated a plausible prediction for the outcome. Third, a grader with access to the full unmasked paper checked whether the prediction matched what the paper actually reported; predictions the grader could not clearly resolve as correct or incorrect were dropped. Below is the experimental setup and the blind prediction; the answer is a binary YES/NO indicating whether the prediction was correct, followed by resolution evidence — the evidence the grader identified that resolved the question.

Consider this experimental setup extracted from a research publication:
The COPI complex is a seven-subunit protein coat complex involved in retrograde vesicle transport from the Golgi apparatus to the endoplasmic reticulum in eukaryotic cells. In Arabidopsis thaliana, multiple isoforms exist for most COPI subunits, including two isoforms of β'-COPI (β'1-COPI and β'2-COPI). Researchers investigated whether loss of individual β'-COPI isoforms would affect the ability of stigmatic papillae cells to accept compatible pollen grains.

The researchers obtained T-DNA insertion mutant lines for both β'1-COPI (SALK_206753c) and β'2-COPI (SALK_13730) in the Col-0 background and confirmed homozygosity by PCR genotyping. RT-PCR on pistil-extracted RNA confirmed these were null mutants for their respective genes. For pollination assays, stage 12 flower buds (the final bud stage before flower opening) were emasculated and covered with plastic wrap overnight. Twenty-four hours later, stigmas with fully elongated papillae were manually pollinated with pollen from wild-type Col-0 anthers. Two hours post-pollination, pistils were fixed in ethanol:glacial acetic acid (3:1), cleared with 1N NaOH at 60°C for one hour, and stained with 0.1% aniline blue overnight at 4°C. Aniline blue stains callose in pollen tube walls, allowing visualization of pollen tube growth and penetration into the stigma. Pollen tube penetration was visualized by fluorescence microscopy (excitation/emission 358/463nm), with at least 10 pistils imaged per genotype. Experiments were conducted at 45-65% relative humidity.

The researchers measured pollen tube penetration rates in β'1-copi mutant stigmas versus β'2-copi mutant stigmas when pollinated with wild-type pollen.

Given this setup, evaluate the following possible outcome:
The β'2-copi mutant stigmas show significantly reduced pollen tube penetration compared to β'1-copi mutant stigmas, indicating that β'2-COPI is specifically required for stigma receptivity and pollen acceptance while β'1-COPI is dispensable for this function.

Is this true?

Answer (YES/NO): NO